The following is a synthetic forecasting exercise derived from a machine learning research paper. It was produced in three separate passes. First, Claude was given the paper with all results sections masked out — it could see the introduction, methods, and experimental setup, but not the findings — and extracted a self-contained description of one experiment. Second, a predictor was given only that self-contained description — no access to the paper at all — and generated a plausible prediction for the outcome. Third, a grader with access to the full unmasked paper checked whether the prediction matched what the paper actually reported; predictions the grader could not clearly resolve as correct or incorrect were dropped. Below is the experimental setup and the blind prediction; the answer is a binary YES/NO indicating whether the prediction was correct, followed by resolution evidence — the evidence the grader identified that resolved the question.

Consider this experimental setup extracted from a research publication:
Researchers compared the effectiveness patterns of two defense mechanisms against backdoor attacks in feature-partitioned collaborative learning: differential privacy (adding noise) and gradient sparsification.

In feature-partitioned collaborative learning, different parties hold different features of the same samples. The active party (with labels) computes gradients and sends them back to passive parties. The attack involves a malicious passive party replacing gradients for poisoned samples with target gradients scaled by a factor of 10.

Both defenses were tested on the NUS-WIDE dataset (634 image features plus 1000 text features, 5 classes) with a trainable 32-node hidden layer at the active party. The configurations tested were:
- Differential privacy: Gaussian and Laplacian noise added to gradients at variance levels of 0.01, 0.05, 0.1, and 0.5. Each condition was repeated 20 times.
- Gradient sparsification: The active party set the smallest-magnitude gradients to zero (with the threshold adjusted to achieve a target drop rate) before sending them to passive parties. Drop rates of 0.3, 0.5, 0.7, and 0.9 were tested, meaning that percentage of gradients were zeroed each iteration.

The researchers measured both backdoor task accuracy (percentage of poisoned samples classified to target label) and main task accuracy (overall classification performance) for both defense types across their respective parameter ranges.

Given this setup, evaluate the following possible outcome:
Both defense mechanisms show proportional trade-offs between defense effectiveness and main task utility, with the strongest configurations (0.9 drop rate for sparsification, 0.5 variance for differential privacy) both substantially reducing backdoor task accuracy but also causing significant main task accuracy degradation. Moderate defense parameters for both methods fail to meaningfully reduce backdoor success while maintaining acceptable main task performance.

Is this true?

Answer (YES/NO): NO